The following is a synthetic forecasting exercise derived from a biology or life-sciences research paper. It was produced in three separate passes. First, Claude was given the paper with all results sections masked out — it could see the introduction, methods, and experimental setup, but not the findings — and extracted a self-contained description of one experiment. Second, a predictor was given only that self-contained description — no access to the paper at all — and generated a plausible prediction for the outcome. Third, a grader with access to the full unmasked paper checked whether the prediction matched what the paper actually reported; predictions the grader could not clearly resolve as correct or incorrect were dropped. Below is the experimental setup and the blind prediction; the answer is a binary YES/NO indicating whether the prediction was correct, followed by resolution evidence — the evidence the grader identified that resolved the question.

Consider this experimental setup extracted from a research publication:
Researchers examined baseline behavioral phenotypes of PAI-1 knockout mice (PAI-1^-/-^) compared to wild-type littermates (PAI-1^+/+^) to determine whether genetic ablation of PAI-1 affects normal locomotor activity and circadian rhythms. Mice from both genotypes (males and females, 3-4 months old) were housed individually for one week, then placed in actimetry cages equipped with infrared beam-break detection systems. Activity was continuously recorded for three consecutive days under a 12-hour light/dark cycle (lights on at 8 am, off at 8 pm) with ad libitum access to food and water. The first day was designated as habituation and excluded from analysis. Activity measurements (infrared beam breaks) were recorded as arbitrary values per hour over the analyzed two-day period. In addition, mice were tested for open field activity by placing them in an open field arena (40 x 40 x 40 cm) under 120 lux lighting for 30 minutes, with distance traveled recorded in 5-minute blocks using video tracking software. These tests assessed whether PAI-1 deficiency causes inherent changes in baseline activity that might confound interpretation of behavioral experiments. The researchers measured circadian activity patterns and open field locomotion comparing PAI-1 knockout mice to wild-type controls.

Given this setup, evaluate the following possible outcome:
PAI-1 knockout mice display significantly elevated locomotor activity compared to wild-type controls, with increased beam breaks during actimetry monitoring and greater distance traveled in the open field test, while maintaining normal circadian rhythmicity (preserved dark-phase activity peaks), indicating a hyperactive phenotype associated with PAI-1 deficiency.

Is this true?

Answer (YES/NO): NO